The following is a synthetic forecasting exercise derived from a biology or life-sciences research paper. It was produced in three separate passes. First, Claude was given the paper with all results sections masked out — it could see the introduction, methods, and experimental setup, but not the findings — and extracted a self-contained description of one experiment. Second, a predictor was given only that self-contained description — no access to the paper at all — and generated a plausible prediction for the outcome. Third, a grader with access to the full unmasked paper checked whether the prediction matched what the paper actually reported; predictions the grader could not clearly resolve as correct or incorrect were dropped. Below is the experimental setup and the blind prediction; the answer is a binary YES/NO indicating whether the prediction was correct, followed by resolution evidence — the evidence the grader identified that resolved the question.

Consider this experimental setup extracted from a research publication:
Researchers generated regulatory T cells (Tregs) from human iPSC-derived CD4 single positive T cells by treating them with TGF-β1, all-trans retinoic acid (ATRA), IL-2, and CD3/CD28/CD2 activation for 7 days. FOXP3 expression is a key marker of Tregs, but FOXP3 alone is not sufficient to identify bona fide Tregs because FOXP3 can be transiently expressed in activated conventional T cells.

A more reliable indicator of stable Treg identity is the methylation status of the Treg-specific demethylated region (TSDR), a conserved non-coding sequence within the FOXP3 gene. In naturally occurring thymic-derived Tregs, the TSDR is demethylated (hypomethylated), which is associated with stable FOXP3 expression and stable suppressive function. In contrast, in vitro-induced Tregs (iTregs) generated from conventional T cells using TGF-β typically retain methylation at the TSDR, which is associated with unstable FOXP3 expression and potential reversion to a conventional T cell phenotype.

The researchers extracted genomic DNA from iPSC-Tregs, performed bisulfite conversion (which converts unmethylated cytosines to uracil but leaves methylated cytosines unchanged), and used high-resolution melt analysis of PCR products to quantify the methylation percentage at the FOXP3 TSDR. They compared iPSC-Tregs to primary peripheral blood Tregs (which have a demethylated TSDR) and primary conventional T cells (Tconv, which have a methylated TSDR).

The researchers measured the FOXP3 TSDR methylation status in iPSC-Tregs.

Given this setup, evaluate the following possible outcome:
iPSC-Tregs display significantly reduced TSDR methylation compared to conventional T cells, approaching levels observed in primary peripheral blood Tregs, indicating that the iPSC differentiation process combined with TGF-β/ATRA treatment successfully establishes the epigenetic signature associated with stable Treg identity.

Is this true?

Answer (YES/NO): YES